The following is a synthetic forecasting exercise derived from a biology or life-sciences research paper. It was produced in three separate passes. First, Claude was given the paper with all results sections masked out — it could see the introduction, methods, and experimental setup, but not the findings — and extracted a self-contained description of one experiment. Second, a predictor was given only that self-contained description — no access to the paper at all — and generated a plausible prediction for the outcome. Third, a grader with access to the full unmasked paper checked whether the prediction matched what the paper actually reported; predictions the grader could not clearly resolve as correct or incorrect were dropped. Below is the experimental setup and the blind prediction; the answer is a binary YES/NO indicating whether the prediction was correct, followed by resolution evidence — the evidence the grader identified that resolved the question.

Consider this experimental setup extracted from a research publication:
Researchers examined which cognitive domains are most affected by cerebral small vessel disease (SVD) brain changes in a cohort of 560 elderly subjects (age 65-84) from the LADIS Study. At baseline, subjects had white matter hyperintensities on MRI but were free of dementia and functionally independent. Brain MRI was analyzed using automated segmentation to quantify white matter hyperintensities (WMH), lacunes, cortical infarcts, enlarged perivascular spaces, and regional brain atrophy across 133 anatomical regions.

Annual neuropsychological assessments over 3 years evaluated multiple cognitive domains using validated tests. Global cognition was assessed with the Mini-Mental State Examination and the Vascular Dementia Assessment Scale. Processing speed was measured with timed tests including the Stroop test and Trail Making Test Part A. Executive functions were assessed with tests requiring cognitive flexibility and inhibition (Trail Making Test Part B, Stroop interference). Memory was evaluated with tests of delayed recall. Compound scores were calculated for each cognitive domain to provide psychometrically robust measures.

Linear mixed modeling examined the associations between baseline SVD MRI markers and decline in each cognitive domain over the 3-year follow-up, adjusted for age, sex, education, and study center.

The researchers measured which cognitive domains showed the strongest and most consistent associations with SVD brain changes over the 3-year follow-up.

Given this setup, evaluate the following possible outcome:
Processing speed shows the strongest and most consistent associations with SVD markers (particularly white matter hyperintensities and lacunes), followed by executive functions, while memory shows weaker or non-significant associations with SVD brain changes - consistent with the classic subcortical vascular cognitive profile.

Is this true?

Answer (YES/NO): NO